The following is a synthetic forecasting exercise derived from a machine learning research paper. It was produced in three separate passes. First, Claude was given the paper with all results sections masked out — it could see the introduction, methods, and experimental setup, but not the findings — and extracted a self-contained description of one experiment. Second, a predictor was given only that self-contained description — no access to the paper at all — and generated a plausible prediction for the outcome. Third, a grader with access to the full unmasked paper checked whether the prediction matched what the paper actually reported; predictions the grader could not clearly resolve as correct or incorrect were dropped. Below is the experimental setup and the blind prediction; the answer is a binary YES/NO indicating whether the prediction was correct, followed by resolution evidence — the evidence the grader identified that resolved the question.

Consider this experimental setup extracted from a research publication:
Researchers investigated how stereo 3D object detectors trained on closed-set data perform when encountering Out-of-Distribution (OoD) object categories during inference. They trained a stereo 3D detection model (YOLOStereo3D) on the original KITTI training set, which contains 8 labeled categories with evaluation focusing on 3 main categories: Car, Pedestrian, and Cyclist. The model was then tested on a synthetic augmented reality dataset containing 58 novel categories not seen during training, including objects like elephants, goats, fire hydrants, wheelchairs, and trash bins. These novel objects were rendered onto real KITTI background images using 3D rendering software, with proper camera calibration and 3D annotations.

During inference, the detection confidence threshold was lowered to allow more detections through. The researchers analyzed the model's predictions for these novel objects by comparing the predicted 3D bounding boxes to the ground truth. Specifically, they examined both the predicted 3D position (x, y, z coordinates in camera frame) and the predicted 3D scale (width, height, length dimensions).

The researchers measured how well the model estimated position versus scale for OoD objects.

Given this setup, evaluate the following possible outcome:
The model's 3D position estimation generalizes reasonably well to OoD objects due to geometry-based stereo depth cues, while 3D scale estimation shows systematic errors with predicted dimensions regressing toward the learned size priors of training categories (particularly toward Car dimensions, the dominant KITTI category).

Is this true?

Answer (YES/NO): NO